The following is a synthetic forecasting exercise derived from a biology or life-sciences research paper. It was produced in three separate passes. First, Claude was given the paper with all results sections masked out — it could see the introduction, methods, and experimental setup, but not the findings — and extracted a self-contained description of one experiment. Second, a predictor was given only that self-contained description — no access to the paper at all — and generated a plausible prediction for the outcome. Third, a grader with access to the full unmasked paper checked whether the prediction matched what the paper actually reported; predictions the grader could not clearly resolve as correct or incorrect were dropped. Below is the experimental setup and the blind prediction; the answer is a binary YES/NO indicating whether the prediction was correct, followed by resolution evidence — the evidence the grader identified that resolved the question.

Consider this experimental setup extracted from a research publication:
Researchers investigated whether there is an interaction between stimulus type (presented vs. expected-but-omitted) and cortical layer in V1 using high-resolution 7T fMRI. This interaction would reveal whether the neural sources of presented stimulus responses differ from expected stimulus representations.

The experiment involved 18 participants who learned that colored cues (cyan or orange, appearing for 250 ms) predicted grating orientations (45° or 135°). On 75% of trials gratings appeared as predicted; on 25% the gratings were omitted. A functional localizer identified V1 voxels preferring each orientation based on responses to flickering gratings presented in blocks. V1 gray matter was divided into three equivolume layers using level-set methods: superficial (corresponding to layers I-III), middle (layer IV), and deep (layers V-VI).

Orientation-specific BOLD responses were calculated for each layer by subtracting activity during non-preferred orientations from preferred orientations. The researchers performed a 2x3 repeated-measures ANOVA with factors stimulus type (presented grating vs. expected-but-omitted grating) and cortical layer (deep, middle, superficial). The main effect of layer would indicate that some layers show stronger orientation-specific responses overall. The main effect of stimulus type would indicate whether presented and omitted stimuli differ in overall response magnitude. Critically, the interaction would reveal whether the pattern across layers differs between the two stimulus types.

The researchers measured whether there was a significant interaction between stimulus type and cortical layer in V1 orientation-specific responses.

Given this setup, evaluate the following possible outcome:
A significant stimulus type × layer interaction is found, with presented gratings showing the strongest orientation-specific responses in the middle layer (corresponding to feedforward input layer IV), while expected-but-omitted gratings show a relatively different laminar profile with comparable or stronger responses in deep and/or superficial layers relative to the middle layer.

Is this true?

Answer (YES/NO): NO